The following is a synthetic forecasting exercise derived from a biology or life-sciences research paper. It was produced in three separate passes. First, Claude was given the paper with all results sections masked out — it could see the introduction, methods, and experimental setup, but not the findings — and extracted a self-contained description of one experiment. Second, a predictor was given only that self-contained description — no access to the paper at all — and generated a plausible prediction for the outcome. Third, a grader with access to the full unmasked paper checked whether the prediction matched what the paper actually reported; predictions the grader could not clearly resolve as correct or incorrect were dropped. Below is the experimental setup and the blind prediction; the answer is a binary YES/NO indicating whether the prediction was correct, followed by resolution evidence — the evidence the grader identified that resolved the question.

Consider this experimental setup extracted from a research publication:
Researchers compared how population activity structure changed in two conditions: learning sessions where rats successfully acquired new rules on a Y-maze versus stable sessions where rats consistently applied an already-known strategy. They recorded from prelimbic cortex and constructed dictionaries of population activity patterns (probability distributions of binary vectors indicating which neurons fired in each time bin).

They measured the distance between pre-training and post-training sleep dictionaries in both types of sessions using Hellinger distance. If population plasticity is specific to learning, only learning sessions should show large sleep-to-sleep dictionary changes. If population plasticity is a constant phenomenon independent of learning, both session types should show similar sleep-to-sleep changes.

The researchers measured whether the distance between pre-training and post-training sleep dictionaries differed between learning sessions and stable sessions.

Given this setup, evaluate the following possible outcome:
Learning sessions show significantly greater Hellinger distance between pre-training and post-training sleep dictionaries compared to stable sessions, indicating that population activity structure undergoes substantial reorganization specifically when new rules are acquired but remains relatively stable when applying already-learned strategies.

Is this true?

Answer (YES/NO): NO